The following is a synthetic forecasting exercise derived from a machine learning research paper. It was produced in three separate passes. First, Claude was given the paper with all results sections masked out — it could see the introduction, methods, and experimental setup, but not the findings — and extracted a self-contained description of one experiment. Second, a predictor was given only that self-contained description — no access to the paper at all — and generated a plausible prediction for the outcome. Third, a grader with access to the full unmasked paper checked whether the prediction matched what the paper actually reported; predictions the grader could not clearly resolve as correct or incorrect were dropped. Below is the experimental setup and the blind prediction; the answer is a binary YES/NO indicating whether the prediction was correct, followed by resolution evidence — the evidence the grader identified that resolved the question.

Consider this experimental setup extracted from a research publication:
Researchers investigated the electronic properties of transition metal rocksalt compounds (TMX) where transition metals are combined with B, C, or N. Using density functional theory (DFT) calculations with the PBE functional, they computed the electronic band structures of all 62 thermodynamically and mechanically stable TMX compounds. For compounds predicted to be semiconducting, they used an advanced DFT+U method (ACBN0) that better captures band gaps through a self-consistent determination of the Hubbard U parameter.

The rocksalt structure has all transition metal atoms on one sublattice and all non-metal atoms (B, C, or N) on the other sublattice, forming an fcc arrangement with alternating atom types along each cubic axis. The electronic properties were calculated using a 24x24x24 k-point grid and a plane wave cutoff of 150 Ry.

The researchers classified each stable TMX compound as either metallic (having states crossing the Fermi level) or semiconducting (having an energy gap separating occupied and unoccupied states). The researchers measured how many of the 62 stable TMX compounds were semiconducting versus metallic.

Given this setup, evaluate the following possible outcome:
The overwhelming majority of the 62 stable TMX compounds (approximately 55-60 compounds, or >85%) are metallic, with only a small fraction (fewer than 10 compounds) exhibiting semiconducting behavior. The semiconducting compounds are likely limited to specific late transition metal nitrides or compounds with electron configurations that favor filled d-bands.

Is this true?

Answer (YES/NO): YES